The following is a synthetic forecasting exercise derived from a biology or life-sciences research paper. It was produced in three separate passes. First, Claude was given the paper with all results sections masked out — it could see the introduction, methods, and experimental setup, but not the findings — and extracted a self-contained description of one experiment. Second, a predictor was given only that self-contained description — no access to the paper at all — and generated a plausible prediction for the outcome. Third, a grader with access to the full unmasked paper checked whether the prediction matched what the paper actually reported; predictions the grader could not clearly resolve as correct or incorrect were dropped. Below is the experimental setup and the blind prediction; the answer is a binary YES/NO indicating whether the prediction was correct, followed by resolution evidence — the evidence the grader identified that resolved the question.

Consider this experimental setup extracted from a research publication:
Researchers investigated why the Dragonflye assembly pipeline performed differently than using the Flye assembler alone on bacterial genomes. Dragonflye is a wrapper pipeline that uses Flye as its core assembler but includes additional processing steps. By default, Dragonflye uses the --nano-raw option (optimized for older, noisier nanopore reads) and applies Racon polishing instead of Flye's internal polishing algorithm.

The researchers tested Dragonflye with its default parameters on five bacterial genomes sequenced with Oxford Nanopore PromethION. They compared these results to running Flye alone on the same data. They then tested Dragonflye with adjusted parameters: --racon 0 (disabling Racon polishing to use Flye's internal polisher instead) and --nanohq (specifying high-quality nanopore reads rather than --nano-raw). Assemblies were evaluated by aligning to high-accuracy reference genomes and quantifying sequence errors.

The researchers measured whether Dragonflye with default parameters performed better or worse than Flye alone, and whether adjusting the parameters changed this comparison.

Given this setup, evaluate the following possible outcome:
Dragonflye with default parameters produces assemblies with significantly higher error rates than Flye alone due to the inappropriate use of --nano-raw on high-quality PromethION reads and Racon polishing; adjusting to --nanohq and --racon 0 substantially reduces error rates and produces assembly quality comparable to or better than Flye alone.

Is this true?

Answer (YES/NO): YES